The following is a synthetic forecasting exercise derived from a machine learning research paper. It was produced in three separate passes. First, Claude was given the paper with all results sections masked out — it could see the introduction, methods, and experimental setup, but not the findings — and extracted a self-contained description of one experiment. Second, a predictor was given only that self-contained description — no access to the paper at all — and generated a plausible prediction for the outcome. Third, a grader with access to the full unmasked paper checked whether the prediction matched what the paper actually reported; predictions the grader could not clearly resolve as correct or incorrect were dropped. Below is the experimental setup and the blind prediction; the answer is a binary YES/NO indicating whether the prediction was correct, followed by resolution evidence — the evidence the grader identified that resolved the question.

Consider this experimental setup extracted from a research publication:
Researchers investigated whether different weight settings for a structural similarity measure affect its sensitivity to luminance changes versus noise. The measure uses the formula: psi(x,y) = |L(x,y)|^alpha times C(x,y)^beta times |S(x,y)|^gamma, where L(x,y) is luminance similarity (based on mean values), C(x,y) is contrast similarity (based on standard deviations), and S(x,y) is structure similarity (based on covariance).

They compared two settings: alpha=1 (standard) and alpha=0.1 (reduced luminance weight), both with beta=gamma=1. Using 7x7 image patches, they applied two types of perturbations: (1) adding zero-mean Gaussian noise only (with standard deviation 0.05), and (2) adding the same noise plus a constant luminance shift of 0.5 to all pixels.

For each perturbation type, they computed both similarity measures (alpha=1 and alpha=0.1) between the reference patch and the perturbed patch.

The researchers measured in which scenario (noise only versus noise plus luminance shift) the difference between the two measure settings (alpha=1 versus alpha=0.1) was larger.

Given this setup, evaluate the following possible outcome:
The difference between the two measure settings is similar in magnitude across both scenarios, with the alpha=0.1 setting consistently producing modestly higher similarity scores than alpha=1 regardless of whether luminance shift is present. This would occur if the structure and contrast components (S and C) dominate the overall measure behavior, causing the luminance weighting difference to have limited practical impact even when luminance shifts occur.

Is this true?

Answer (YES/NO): NO